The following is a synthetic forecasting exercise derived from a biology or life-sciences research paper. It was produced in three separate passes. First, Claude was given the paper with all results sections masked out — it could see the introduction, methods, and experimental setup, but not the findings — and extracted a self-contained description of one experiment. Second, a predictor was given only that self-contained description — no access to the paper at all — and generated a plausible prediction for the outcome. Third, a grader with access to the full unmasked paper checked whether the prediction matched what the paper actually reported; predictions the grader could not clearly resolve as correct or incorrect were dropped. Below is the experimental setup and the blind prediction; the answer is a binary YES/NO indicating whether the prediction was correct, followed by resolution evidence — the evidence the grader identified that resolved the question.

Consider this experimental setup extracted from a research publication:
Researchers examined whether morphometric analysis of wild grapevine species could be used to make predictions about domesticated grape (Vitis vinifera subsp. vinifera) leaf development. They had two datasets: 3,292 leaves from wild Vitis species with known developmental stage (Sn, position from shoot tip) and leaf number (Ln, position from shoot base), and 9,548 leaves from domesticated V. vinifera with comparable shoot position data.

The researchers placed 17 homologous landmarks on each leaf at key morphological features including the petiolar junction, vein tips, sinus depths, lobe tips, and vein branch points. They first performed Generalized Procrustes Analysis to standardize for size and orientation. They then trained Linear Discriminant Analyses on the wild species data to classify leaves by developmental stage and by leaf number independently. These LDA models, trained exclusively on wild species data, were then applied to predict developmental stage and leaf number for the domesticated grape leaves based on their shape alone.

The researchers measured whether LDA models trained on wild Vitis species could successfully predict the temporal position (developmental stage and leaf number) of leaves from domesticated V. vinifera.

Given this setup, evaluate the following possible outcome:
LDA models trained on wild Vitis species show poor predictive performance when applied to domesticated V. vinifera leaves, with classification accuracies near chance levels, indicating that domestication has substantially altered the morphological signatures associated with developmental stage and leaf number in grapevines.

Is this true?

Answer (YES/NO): NO